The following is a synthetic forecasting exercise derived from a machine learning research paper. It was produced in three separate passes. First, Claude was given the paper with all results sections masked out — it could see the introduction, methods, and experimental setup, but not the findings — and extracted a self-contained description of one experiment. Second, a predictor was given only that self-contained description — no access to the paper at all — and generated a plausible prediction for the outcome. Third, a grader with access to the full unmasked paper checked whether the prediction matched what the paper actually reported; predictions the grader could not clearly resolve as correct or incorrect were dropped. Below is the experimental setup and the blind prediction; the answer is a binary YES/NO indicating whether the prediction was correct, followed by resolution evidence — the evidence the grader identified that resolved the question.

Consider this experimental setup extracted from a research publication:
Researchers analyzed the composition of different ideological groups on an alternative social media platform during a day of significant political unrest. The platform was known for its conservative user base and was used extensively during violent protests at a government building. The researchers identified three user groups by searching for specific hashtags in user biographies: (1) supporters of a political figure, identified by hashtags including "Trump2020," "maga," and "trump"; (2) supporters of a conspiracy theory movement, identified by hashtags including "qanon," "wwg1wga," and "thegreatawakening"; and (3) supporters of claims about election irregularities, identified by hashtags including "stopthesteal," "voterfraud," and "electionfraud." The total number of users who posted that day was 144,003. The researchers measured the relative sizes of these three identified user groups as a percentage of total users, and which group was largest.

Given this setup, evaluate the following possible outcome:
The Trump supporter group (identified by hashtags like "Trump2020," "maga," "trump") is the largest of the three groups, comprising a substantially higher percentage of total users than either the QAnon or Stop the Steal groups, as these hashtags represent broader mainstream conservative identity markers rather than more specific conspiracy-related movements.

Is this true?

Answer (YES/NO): YES